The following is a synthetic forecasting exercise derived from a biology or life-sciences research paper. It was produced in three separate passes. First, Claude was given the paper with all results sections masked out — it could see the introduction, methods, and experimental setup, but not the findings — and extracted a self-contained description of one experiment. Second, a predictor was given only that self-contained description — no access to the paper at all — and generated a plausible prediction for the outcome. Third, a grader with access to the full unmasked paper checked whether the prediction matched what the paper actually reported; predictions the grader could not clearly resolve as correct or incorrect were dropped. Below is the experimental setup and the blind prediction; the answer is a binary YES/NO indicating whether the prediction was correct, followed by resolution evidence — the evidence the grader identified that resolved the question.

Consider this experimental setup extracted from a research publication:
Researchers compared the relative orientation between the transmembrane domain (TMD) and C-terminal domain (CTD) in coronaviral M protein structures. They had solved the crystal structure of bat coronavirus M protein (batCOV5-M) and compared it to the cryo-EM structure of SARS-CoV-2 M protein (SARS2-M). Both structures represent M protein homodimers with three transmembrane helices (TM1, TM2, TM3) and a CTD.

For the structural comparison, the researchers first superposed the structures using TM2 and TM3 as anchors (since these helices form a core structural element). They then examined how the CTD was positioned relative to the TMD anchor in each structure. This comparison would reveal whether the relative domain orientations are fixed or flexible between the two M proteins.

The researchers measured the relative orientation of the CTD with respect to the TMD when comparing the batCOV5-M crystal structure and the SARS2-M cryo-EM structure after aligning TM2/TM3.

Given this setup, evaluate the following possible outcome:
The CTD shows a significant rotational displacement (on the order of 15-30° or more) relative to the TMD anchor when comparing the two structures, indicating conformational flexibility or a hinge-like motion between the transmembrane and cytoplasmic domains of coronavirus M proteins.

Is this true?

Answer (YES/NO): YES